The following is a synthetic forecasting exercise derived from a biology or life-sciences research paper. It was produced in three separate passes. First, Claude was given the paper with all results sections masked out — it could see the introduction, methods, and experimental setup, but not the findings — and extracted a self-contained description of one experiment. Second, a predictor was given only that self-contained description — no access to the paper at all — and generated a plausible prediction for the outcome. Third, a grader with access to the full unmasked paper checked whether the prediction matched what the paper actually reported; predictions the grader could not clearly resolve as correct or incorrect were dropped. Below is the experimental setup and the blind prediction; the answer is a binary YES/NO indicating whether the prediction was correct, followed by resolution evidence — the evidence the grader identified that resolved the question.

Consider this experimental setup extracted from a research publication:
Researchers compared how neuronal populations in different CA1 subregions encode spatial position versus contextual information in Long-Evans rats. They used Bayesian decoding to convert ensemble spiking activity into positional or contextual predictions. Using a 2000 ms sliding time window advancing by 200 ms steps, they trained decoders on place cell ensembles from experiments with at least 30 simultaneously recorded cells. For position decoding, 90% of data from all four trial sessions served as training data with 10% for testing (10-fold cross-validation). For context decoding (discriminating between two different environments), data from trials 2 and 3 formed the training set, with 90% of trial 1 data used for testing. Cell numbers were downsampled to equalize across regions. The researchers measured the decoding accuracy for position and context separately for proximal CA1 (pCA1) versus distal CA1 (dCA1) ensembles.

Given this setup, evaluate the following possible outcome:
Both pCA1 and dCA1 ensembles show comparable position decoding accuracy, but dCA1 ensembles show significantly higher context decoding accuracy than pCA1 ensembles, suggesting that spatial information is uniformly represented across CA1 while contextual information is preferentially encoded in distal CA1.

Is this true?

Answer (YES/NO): NO